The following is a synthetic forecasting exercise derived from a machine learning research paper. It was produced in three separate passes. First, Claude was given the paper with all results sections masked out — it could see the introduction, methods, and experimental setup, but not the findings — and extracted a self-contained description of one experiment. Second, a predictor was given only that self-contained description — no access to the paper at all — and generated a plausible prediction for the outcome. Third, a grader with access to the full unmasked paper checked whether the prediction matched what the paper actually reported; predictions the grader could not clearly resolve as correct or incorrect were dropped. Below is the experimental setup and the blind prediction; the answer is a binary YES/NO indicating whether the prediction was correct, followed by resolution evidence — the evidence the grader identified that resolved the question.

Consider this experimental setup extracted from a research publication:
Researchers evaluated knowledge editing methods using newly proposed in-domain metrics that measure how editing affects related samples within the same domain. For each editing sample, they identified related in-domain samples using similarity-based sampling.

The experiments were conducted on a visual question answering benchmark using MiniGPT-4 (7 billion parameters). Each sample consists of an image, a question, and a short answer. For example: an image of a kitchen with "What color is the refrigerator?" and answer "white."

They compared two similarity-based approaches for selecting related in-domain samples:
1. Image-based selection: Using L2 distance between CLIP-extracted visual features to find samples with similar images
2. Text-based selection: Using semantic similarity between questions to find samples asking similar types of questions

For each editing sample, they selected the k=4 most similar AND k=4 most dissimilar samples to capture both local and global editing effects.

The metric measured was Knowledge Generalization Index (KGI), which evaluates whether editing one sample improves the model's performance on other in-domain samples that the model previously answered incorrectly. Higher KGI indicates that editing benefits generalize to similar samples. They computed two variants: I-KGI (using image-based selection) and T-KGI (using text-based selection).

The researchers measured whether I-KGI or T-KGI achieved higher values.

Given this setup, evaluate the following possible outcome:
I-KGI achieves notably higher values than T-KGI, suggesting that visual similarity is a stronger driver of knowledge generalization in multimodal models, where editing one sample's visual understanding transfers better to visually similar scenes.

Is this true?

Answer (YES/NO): YES